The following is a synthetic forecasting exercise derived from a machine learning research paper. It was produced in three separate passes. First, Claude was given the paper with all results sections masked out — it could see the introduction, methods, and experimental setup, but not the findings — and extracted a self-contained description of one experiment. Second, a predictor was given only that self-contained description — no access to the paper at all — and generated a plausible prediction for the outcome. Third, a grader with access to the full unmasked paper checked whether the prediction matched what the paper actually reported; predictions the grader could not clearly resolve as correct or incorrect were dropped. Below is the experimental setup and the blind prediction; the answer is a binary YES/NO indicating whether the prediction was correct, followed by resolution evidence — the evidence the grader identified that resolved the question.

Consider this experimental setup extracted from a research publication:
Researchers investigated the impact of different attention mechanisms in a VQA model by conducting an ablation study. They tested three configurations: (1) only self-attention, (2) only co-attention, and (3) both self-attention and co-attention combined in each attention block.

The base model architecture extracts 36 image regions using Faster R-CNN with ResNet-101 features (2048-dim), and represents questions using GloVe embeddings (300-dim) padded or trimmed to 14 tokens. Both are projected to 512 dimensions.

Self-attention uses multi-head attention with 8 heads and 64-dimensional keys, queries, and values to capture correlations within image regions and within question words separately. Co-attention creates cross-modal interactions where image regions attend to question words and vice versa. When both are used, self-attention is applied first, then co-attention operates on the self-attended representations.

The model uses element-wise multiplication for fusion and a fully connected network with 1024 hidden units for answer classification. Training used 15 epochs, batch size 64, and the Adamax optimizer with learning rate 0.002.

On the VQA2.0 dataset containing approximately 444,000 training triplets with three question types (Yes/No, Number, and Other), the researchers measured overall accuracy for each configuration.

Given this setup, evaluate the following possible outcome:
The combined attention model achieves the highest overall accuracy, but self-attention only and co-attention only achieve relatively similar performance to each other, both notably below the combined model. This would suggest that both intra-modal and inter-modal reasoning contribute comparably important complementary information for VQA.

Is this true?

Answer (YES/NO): NO